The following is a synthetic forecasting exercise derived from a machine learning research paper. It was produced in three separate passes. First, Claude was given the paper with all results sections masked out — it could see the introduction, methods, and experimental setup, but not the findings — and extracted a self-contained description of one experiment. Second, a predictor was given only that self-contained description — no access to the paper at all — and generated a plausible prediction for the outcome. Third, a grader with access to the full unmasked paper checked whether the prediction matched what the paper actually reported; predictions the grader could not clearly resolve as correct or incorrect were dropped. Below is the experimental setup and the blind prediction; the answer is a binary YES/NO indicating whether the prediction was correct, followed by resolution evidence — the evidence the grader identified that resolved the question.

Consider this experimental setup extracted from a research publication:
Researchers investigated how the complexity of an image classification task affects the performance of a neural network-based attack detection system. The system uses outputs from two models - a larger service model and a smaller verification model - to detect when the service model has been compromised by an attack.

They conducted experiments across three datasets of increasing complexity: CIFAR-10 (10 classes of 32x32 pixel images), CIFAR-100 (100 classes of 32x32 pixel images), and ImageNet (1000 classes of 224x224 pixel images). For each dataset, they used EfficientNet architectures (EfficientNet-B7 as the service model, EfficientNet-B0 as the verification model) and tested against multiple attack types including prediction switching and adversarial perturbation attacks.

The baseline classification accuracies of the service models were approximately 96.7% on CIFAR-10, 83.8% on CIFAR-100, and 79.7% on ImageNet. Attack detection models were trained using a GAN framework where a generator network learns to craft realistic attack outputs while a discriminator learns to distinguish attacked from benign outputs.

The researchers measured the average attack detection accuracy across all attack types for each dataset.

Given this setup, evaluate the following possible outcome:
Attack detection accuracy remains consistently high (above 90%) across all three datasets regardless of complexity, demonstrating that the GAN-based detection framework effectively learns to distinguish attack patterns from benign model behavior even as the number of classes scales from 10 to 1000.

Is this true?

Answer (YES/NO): NO